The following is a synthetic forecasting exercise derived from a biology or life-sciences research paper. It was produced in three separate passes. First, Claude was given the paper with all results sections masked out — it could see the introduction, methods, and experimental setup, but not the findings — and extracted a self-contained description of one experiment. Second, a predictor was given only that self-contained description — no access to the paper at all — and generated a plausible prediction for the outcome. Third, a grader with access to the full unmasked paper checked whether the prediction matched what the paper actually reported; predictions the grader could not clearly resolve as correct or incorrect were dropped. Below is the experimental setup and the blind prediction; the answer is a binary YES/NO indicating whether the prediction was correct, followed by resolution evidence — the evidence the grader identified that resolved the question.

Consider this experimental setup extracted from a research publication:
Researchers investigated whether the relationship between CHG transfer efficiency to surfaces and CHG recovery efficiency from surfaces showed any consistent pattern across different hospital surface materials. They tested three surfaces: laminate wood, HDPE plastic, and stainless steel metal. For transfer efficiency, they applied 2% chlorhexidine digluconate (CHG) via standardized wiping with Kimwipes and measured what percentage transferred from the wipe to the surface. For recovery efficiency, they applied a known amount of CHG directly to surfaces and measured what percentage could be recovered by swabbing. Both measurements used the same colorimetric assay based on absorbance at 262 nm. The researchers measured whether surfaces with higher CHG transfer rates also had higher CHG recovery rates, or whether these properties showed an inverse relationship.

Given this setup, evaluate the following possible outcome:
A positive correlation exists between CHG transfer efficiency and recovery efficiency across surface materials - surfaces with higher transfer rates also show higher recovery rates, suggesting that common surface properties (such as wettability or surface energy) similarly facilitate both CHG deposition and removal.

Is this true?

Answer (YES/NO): NO